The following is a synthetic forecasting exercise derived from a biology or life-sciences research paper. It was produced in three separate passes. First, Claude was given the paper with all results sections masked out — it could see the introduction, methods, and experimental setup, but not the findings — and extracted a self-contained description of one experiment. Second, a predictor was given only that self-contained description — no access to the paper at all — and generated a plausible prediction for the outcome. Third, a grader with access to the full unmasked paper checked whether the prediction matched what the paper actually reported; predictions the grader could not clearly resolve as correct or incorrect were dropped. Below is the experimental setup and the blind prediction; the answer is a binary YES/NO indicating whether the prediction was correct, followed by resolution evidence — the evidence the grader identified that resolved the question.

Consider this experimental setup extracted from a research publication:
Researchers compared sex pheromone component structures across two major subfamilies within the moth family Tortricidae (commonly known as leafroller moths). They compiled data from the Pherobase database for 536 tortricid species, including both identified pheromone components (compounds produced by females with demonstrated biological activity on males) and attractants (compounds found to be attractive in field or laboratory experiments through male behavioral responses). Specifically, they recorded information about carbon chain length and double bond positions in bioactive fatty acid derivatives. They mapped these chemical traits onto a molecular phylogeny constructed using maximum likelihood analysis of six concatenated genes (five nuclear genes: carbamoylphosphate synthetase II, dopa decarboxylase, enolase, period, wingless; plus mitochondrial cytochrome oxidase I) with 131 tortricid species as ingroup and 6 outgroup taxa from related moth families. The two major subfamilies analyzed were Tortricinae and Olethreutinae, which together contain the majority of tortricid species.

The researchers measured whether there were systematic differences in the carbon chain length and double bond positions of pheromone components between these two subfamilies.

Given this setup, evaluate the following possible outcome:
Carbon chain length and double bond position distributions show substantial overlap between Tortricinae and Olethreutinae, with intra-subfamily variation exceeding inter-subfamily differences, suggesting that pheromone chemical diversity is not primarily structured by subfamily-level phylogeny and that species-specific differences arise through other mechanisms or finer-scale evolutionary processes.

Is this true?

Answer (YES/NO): NO